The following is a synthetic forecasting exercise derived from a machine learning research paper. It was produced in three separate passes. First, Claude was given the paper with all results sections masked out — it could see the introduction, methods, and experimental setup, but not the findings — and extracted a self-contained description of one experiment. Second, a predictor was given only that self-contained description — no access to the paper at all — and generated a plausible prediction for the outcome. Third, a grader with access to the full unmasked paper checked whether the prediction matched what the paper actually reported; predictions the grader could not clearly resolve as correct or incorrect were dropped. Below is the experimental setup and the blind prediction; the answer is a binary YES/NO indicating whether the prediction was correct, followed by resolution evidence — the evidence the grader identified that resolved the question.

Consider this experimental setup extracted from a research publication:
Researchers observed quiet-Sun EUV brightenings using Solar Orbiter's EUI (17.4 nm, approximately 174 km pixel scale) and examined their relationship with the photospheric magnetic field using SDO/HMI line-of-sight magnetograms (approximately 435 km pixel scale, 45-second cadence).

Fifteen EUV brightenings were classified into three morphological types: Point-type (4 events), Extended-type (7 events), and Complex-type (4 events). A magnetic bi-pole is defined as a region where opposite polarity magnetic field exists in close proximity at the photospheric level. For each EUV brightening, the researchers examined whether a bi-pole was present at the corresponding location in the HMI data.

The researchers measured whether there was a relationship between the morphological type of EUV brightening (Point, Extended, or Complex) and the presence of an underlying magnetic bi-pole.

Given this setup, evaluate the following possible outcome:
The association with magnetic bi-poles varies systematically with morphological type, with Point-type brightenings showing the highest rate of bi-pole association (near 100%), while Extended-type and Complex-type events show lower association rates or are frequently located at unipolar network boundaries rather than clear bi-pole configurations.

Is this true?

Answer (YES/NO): NO